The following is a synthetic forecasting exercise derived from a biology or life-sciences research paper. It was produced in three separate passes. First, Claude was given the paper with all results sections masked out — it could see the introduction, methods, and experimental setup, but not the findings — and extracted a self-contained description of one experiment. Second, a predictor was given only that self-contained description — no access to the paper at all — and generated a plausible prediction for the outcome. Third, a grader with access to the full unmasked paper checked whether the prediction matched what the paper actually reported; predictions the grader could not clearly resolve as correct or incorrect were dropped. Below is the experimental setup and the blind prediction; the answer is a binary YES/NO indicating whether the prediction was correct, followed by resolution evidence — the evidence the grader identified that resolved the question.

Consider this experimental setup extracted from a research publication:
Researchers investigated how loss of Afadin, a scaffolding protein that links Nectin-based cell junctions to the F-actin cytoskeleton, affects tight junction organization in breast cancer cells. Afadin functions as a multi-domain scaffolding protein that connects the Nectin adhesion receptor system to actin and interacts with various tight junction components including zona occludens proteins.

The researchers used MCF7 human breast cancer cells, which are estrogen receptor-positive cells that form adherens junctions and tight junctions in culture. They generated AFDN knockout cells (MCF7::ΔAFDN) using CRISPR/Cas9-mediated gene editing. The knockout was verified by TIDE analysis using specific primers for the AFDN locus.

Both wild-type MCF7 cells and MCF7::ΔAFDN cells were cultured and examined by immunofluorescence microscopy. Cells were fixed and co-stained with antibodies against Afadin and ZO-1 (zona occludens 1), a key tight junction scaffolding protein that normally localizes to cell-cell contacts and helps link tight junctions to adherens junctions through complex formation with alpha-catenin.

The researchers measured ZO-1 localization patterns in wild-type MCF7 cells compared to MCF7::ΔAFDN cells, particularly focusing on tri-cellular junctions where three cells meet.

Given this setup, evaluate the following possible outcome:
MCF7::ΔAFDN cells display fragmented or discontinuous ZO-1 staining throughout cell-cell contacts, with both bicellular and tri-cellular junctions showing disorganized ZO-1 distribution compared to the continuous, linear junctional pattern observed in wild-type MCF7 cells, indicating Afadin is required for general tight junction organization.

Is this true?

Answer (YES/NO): NO